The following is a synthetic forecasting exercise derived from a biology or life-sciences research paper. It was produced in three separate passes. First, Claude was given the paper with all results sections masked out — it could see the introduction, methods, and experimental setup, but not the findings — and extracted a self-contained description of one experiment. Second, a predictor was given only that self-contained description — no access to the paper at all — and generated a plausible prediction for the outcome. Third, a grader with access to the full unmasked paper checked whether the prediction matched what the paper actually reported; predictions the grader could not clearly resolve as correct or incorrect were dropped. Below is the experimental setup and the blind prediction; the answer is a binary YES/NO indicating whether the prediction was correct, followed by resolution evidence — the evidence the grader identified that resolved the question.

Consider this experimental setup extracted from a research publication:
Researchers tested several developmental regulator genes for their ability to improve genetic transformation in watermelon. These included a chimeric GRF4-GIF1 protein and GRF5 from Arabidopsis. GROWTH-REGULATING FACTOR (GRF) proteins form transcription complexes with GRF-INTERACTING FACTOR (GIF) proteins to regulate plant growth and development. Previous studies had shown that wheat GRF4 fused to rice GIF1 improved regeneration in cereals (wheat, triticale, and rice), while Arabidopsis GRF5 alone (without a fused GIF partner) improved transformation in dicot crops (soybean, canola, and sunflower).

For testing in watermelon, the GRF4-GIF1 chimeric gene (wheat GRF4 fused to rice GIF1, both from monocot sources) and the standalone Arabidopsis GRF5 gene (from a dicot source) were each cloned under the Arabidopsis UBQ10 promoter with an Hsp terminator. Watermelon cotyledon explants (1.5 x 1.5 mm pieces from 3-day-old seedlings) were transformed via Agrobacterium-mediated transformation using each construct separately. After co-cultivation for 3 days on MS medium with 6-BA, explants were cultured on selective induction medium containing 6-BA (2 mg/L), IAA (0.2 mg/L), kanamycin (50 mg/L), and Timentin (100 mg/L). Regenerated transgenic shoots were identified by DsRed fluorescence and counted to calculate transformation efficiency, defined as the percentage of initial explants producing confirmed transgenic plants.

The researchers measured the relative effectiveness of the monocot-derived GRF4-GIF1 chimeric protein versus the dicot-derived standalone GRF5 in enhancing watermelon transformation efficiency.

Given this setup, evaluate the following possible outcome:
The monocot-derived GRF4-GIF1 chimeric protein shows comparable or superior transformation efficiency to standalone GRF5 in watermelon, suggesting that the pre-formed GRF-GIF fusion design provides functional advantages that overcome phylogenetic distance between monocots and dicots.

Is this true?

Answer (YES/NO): NO